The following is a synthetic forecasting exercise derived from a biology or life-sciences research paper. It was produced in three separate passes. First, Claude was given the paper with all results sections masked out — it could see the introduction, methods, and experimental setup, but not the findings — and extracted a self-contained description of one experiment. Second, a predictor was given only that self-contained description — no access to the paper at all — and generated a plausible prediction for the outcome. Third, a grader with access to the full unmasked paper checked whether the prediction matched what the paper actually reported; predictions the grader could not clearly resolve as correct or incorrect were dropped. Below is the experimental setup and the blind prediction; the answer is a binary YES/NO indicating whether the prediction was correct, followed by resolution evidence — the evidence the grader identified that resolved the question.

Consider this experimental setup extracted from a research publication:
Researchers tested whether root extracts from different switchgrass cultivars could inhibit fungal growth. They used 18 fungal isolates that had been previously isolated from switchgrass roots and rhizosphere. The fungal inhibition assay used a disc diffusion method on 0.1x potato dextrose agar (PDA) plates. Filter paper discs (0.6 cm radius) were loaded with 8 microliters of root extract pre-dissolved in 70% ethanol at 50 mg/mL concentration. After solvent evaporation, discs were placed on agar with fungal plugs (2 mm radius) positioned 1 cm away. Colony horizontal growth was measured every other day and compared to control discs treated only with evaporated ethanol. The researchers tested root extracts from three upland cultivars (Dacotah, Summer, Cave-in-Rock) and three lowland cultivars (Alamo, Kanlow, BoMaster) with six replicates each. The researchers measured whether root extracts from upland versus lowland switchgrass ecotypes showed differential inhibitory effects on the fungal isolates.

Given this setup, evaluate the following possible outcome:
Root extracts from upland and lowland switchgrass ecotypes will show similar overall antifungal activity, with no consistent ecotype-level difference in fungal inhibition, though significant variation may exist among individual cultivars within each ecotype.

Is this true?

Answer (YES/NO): NO